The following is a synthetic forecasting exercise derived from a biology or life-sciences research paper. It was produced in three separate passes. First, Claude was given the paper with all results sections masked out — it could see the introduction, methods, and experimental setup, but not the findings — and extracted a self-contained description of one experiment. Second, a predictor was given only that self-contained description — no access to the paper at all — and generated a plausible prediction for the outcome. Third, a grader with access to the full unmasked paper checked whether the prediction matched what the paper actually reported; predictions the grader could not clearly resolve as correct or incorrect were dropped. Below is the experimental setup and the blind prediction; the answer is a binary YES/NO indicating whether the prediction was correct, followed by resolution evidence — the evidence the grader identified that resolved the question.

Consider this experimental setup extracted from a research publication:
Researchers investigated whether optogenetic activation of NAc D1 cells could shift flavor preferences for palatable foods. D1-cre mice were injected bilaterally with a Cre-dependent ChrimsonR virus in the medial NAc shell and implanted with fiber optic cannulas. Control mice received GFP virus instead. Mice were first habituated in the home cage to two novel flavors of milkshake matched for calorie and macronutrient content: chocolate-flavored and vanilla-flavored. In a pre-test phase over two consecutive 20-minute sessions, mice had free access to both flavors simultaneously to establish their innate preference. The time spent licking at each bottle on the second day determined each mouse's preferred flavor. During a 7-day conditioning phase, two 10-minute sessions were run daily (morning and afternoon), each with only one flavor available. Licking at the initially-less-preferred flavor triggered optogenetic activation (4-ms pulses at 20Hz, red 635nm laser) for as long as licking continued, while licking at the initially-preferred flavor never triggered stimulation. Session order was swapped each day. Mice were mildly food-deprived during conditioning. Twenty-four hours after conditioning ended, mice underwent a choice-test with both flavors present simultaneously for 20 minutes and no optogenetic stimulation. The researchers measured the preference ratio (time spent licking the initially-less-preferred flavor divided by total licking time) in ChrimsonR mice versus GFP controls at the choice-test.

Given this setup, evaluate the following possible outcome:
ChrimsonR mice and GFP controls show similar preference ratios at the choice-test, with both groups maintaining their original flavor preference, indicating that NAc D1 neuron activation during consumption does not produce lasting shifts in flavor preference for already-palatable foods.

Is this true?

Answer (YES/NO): NO